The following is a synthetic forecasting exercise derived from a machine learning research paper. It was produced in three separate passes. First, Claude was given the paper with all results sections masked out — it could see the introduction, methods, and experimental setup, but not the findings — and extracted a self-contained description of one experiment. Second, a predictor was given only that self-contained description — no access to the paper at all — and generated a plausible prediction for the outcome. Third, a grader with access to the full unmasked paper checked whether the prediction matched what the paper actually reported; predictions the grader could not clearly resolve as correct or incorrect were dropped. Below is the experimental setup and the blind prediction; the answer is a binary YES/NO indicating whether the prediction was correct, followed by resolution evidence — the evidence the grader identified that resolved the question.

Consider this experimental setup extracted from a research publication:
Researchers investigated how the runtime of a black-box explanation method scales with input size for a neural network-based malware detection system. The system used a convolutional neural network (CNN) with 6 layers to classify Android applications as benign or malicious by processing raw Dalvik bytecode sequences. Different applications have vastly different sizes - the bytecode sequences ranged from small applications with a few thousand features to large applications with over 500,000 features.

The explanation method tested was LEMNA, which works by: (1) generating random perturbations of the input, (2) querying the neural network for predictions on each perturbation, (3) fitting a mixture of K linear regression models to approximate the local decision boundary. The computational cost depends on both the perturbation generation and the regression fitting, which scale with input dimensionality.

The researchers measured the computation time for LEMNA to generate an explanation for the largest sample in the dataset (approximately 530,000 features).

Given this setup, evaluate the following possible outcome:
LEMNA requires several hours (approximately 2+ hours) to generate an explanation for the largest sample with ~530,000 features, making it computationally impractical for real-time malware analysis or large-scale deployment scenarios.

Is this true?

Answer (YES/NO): NO